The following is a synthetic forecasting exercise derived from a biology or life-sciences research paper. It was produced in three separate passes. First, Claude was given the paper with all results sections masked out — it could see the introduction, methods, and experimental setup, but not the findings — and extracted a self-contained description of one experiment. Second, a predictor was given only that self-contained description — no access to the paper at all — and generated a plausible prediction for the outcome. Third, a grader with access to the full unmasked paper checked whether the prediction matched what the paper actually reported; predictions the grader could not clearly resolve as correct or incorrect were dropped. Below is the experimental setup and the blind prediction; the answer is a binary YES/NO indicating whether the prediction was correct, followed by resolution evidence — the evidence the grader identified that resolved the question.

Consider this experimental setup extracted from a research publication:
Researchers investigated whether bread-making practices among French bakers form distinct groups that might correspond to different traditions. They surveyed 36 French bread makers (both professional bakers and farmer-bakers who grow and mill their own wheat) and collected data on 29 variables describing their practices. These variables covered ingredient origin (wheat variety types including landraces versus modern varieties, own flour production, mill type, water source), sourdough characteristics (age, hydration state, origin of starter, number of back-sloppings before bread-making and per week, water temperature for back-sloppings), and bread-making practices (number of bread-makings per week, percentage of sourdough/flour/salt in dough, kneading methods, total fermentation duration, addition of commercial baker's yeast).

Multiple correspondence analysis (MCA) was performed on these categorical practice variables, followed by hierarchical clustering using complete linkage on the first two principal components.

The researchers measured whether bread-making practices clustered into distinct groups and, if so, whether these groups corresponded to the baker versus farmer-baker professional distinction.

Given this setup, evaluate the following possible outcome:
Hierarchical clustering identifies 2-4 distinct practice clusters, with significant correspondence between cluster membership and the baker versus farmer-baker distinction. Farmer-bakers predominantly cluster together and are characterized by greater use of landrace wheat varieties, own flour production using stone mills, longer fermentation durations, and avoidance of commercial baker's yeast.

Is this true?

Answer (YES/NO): NO